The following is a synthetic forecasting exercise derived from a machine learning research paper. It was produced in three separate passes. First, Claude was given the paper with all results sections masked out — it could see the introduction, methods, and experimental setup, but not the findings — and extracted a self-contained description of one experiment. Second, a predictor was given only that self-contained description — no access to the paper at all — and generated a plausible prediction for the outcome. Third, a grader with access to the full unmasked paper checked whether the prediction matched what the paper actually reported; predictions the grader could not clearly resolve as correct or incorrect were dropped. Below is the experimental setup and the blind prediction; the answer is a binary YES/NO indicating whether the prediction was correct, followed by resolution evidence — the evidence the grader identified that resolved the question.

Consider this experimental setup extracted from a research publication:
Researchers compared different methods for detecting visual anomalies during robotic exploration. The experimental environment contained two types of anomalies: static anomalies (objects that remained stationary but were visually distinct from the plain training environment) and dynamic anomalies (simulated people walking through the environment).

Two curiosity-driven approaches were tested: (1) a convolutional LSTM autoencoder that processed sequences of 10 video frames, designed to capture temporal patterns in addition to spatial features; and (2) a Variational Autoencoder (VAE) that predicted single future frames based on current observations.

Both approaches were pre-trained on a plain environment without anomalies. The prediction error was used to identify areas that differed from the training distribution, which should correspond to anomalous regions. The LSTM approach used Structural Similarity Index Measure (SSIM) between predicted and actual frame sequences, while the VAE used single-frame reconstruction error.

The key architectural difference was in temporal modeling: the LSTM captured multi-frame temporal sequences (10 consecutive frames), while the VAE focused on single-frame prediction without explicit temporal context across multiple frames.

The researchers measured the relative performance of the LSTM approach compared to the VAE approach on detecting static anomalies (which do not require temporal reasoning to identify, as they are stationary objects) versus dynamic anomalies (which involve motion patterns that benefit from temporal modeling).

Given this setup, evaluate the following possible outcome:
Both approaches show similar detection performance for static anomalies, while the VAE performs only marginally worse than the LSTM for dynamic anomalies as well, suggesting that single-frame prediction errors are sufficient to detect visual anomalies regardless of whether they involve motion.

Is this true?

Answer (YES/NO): NO